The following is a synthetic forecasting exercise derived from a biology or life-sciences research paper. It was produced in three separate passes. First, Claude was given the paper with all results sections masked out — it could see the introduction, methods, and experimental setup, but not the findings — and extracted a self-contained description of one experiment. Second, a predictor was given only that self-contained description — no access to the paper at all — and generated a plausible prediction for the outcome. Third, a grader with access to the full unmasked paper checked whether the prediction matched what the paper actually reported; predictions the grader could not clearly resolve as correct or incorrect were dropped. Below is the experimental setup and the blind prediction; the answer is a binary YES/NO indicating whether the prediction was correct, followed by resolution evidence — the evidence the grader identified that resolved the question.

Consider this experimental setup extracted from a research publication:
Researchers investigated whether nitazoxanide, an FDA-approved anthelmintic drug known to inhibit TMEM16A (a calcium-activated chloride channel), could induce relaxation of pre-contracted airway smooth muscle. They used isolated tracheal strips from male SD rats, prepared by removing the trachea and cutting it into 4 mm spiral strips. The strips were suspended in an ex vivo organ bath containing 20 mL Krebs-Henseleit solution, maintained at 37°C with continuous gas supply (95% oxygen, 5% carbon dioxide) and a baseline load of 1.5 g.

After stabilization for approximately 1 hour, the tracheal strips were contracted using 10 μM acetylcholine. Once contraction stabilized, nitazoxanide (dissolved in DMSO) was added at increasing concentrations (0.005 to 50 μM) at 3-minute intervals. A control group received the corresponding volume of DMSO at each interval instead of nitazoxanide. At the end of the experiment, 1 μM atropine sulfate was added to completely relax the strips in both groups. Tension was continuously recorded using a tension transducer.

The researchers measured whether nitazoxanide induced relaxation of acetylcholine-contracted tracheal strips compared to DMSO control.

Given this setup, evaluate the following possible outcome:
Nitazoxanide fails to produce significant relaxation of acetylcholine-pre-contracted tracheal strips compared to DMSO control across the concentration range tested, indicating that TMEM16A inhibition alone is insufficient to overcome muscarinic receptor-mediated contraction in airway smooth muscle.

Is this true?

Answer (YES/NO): NO